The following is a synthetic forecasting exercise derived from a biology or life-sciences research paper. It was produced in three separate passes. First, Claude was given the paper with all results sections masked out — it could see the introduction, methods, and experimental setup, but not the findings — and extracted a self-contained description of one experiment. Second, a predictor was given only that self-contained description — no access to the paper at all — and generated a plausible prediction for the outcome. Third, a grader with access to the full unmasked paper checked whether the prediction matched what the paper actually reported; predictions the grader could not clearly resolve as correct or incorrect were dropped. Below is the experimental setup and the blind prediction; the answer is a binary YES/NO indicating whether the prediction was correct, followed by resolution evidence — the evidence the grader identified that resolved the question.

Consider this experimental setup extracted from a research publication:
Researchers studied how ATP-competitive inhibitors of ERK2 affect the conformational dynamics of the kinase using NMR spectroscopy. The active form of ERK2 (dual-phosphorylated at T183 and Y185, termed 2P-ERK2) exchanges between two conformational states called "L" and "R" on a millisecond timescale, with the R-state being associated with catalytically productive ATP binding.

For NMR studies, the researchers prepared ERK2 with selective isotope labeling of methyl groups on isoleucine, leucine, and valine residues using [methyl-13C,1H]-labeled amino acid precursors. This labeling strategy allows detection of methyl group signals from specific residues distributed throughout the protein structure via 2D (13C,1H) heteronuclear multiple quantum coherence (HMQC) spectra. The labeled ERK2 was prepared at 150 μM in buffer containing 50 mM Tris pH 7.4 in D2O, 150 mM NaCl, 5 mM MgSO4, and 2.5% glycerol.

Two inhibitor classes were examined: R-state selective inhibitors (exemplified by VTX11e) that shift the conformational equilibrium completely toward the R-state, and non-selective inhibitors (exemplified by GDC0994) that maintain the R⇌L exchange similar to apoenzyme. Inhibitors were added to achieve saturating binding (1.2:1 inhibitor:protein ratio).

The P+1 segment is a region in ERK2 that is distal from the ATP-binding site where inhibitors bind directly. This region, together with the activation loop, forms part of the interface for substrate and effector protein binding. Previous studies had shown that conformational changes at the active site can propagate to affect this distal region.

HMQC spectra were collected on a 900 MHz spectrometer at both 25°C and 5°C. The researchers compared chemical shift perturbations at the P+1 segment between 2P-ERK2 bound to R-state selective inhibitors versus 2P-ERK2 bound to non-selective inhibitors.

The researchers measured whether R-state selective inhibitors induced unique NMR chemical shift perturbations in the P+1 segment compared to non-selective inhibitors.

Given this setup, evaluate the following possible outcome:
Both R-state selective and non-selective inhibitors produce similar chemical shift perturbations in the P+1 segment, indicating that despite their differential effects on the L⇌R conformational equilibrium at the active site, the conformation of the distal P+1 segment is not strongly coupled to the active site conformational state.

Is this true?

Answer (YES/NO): NO